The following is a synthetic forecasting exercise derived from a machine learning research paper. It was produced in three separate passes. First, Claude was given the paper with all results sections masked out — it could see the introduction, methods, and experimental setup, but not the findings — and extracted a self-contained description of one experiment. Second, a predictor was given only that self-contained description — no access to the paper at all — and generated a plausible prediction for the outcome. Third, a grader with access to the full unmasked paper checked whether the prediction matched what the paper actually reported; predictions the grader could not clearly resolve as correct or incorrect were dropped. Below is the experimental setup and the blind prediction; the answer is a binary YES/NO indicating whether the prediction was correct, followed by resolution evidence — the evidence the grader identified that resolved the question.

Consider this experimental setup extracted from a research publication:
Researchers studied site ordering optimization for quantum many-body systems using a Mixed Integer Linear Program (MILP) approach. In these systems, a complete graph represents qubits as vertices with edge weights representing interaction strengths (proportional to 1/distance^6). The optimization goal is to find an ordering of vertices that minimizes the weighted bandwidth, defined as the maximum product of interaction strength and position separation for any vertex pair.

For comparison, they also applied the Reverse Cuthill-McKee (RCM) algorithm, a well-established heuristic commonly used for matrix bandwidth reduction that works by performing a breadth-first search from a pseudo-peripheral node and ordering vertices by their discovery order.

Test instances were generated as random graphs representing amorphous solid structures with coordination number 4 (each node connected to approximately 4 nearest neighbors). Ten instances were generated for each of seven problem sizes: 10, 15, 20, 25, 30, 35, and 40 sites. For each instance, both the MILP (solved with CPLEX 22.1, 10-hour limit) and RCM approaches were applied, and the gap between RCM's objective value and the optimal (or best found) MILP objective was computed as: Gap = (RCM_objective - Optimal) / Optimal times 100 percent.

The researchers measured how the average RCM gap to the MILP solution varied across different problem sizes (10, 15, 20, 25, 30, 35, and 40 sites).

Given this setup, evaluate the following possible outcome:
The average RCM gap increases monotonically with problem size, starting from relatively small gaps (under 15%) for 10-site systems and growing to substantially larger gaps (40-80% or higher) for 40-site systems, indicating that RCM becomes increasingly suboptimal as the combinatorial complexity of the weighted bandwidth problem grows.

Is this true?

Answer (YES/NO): NO